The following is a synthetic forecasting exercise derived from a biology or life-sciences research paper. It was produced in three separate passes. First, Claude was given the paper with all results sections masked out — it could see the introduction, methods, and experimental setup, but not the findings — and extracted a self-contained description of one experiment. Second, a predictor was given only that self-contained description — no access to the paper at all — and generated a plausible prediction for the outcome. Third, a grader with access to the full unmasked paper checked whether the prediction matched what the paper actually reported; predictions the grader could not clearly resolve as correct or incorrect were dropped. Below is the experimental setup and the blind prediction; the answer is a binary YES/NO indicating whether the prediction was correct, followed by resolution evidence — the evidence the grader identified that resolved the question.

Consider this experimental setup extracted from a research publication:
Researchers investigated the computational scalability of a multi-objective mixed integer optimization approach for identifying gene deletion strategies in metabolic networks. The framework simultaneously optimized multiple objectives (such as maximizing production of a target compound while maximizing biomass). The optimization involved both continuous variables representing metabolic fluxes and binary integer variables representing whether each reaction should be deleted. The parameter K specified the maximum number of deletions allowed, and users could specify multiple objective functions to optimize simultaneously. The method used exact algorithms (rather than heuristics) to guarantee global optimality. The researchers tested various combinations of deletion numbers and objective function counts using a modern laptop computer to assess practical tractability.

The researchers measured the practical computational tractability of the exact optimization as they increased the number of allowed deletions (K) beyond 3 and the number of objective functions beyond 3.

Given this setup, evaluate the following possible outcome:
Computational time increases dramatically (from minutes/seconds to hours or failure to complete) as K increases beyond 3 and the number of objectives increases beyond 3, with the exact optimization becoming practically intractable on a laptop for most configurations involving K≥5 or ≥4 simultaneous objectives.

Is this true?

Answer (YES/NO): NO